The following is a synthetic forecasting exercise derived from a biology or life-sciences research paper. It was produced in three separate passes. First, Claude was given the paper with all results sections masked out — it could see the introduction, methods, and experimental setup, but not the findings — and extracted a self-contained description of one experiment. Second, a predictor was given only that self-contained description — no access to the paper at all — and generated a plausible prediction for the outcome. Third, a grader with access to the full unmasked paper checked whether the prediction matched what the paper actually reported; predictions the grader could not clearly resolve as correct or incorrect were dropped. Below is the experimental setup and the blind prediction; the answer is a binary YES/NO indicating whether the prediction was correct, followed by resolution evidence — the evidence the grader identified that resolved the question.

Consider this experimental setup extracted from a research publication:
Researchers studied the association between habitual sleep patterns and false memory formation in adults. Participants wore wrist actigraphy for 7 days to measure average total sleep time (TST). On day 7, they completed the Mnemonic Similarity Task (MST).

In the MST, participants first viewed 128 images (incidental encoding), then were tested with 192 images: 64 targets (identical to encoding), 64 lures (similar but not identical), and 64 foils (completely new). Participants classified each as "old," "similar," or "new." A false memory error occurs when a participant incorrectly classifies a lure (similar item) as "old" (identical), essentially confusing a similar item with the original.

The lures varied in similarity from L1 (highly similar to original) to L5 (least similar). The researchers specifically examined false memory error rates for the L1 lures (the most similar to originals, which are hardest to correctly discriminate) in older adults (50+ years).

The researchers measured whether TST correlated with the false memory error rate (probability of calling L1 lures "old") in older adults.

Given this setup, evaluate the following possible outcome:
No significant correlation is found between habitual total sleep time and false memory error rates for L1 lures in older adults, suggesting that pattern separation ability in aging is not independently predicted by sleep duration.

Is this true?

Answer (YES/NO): NO